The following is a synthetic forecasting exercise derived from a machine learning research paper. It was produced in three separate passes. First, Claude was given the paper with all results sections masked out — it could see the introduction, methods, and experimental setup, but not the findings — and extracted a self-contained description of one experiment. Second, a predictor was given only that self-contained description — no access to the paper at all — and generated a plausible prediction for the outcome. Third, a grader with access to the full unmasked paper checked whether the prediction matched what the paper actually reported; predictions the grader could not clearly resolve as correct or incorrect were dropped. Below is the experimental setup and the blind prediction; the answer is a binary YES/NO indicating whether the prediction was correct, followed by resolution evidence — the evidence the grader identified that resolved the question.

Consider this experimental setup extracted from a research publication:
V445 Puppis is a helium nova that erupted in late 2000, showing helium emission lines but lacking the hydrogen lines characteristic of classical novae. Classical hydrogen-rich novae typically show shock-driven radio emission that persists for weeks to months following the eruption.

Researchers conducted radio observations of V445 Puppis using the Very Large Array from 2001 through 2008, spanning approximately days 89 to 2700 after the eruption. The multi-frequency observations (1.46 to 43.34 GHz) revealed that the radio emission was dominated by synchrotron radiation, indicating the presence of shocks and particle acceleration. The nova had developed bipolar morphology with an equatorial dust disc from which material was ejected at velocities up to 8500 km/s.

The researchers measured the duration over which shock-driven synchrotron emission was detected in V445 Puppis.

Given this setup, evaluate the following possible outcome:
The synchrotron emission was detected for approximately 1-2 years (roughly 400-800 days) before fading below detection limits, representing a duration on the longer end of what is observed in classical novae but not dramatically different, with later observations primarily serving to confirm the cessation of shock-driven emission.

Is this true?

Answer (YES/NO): NO